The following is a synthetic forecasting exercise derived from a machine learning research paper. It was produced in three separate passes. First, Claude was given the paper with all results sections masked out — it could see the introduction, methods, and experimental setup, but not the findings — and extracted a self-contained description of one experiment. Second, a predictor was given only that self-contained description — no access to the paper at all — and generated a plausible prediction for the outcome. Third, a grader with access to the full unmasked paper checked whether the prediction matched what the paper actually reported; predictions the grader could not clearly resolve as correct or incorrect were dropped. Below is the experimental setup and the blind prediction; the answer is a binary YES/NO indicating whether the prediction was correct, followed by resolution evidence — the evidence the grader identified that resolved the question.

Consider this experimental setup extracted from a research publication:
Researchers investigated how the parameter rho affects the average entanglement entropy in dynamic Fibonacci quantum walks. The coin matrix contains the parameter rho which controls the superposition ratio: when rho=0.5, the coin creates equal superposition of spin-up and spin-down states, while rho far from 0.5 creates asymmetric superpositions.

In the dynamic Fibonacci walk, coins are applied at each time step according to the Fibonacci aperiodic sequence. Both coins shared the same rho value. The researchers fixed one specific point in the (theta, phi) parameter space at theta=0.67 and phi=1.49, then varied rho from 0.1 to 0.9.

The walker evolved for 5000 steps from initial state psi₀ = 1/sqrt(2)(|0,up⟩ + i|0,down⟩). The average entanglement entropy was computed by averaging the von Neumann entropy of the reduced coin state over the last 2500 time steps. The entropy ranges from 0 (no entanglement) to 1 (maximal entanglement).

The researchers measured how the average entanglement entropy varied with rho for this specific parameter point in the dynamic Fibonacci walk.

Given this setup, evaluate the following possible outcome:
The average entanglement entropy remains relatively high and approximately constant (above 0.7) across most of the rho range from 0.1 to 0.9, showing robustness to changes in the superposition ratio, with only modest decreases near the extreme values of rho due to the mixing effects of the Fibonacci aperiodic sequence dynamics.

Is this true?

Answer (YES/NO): NO